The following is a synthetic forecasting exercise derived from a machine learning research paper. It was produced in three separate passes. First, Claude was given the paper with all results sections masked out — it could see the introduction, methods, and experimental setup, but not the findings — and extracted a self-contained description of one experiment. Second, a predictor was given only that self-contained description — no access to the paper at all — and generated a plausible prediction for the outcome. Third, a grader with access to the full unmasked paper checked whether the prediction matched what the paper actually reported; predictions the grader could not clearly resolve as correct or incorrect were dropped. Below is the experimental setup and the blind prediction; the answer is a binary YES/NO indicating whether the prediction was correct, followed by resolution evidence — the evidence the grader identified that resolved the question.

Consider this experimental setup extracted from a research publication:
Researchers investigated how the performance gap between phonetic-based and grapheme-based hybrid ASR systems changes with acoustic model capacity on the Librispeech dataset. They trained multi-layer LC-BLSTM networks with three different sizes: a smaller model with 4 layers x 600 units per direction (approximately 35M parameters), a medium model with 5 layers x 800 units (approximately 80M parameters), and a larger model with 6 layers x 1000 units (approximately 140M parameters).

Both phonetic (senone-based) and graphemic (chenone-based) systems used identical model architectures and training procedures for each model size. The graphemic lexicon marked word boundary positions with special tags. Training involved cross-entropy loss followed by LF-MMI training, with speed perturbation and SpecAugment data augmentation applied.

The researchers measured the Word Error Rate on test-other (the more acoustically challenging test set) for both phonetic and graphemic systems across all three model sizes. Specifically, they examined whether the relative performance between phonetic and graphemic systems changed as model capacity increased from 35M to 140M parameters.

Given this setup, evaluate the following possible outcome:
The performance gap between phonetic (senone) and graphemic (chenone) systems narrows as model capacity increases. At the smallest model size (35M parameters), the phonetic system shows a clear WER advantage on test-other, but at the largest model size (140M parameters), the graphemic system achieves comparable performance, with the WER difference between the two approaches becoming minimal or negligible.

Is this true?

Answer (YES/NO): NO